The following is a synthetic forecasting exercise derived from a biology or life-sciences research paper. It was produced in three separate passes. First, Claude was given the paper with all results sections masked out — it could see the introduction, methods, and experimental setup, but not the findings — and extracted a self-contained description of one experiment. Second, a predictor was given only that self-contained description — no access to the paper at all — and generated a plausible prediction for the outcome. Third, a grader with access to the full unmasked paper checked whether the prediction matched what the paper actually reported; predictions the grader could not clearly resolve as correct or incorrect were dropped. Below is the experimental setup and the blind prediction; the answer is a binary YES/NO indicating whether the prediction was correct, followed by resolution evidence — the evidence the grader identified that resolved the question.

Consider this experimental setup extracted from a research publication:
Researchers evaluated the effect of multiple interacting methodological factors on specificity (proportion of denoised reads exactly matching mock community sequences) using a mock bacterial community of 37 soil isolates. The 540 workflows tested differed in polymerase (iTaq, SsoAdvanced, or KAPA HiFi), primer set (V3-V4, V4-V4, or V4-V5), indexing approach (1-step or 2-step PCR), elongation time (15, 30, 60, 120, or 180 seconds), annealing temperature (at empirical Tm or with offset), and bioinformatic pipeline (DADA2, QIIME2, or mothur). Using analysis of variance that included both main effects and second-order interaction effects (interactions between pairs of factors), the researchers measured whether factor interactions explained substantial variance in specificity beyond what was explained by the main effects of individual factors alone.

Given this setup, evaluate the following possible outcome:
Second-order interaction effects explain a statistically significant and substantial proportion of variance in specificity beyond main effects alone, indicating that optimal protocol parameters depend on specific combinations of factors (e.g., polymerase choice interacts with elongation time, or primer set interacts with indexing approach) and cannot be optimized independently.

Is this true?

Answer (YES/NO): YES